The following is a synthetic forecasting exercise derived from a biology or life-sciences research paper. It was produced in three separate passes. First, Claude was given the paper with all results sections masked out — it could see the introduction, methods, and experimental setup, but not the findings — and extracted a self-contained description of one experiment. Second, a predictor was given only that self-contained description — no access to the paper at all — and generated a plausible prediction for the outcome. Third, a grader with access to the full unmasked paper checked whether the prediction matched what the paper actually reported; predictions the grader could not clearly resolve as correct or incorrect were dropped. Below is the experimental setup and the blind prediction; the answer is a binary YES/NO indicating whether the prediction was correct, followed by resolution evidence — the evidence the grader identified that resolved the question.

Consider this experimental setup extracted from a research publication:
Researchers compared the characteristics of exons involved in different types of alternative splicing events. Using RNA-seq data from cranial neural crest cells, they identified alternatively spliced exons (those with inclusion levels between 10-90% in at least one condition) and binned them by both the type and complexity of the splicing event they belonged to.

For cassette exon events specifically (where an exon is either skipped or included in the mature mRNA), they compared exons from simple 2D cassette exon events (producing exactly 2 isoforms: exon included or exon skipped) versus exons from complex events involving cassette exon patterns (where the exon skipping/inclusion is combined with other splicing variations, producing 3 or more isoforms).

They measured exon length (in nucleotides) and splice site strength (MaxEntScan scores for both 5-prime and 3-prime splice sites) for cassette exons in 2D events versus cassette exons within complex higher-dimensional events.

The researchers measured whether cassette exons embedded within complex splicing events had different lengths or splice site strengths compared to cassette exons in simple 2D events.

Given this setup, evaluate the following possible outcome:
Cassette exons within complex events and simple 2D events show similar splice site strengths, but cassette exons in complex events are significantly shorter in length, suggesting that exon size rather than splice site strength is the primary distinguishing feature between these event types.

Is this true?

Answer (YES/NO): NO